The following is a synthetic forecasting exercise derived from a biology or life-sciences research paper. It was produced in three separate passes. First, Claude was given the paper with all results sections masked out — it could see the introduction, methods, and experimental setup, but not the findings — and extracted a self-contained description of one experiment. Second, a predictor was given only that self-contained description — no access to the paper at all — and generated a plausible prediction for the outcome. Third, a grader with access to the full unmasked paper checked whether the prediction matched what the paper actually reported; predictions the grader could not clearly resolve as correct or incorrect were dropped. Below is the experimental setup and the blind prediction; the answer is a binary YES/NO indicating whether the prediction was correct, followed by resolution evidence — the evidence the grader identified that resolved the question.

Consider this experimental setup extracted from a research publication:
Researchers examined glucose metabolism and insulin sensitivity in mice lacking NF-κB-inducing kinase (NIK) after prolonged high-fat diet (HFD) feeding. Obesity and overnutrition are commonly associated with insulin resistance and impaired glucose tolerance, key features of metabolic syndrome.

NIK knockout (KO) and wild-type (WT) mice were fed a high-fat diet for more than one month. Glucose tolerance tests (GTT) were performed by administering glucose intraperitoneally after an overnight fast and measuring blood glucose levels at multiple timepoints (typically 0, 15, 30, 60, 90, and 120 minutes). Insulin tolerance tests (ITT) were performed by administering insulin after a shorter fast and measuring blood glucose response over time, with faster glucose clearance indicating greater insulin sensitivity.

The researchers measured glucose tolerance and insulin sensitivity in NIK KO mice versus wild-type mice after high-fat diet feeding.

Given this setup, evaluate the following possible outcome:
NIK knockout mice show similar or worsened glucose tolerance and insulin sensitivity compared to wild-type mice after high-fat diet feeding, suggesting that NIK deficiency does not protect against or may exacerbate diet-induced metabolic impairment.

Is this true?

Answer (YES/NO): NO